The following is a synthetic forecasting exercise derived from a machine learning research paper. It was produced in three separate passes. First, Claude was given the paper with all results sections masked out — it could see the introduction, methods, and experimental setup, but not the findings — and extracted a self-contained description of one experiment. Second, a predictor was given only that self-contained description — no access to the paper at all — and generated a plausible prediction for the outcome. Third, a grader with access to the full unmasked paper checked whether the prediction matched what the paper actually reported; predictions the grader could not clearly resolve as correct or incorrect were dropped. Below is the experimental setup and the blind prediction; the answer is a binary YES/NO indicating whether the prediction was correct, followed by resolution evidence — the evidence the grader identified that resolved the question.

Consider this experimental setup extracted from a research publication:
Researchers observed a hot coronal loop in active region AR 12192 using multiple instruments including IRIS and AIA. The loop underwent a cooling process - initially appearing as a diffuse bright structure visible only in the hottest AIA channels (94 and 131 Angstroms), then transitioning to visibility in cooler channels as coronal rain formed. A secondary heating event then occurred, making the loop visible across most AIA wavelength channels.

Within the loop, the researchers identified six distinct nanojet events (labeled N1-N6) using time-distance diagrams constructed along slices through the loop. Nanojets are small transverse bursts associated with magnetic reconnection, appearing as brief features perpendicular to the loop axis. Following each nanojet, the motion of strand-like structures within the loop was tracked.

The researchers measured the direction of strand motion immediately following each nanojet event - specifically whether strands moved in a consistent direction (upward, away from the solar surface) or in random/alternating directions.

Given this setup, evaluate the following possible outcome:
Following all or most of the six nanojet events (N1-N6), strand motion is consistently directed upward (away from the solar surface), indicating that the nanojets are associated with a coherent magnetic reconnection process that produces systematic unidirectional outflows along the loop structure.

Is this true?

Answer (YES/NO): YES